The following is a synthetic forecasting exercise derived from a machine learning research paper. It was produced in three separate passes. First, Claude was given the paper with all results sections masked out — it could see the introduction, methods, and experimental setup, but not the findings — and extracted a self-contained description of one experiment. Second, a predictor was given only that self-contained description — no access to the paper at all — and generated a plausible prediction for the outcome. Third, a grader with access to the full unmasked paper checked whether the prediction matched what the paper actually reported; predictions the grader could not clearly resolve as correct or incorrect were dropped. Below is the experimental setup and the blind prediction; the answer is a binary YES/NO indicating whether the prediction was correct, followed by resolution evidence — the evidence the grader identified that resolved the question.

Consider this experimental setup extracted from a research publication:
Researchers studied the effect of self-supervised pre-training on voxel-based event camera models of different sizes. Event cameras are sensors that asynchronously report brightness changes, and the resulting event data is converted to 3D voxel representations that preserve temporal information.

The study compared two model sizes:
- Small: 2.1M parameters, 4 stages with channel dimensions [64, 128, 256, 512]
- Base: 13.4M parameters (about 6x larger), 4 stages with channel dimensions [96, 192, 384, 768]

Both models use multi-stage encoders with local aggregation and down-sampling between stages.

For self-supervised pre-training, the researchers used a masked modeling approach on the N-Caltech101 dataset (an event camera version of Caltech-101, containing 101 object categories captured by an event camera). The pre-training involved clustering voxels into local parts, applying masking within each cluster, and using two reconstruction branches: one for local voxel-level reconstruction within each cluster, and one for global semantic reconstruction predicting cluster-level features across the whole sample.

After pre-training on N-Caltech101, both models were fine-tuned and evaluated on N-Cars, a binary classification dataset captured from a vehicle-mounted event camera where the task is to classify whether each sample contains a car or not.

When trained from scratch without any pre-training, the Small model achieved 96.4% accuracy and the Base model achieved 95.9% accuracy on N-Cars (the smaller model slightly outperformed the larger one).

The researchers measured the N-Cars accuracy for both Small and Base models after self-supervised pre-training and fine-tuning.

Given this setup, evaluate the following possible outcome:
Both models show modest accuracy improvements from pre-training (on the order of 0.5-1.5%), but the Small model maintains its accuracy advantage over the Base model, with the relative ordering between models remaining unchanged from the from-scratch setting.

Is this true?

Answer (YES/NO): NO